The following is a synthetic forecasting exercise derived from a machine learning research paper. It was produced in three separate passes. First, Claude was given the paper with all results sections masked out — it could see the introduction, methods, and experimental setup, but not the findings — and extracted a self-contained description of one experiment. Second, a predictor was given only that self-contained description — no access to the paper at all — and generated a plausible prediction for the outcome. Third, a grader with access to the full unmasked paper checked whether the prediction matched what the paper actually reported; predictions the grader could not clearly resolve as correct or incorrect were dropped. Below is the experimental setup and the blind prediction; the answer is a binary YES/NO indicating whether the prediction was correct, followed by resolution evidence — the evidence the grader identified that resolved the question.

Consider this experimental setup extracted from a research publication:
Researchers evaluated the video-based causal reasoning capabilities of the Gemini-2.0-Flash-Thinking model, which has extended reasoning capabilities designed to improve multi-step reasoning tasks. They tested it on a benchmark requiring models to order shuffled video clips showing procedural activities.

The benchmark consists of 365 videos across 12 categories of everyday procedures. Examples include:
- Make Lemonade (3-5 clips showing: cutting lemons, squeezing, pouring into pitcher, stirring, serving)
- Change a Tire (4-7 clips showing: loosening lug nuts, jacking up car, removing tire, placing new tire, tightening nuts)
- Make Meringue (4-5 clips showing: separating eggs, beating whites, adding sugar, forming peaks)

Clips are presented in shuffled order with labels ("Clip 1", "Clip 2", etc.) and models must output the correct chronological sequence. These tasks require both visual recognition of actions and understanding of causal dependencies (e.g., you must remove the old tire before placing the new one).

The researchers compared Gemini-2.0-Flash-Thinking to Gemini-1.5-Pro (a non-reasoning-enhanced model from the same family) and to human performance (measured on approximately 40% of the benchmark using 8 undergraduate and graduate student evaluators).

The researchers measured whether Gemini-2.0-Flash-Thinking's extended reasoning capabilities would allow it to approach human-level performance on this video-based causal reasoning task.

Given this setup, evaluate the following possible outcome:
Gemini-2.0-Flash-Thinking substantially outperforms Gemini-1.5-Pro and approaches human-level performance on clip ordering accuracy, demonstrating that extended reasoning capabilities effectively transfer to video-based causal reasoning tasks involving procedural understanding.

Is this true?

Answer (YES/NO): NO